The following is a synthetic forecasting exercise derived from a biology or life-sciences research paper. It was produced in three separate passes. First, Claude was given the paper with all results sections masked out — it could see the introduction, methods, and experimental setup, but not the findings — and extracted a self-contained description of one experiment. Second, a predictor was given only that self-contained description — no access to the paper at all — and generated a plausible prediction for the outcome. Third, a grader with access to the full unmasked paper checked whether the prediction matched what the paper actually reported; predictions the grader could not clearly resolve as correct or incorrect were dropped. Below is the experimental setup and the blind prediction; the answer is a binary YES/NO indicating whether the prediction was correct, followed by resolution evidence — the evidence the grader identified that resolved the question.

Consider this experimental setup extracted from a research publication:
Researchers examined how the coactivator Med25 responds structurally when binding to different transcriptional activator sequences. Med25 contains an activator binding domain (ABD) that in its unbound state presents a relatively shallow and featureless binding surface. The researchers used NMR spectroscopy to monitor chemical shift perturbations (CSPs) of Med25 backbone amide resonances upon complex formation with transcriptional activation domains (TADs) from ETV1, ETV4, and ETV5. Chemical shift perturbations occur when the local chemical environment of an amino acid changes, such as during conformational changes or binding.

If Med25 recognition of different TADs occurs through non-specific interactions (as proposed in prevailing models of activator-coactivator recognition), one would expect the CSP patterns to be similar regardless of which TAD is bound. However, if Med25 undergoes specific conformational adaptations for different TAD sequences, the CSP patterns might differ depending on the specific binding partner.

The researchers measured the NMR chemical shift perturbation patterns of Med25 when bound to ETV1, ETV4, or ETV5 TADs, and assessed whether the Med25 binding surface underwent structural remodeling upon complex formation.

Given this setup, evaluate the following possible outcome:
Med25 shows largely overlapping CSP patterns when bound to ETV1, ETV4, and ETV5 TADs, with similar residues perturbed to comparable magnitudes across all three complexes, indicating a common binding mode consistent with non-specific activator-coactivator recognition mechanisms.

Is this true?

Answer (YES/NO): NO